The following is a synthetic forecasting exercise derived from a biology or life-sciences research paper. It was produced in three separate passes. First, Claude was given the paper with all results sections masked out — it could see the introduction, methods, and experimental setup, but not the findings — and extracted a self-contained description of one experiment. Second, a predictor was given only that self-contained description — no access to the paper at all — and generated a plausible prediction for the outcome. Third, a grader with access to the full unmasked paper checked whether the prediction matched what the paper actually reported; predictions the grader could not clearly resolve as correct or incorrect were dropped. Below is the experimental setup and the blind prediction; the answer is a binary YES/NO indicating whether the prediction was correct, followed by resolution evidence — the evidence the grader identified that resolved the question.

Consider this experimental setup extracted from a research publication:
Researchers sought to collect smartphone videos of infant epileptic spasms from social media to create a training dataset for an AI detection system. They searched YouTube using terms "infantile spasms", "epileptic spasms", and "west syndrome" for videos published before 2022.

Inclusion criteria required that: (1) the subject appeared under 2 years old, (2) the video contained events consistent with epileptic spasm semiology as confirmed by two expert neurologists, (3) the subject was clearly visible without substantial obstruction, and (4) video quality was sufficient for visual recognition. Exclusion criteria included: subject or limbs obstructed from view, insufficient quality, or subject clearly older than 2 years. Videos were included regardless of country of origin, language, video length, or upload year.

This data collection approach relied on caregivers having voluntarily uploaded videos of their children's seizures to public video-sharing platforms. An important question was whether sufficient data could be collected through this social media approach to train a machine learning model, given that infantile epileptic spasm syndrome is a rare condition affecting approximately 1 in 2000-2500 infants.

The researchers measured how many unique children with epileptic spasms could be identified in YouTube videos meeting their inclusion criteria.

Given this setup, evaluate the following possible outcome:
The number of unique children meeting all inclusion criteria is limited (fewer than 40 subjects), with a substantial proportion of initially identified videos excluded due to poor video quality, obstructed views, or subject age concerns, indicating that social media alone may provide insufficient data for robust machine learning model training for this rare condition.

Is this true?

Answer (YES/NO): NO